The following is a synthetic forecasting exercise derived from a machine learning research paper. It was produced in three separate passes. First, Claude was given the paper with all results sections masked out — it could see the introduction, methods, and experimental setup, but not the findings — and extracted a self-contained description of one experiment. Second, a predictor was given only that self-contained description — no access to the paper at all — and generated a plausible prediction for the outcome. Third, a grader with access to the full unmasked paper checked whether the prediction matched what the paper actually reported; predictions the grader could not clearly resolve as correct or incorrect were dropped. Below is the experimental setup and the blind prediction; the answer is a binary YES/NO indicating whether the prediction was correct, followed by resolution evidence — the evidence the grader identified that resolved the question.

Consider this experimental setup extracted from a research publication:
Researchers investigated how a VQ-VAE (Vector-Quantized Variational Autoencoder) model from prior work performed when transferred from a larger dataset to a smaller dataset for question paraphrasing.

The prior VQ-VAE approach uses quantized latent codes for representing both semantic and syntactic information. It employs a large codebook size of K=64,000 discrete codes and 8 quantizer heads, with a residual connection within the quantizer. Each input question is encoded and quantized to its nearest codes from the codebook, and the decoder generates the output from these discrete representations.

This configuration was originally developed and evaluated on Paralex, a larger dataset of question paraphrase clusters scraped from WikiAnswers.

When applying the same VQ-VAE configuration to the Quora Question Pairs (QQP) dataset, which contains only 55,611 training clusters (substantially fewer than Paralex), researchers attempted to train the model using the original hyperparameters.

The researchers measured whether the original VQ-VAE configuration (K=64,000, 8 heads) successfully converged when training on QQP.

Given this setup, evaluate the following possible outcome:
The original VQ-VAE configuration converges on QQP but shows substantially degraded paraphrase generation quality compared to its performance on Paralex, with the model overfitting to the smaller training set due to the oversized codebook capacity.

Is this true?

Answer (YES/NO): NO